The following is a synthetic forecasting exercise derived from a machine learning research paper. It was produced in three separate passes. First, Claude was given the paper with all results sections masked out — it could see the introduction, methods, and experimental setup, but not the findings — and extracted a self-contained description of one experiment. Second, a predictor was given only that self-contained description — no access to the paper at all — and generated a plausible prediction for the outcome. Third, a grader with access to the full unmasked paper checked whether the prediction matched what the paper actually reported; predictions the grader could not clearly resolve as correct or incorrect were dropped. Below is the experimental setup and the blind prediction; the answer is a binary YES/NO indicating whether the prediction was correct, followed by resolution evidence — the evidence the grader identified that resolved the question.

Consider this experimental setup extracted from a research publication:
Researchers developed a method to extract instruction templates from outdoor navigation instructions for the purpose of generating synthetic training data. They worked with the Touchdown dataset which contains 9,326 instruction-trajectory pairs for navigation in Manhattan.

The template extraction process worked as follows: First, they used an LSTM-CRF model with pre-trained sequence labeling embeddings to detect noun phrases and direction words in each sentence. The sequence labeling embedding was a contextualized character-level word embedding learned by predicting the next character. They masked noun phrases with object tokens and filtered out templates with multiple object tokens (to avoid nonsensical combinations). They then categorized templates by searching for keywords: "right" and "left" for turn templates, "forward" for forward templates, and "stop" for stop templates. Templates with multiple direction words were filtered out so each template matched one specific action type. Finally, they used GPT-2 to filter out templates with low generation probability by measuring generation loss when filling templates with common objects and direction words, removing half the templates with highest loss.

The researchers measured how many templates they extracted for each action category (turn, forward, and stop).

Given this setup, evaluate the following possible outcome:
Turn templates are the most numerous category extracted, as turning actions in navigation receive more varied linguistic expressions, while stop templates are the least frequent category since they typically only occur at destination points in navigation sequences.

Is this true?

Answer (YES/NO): YES